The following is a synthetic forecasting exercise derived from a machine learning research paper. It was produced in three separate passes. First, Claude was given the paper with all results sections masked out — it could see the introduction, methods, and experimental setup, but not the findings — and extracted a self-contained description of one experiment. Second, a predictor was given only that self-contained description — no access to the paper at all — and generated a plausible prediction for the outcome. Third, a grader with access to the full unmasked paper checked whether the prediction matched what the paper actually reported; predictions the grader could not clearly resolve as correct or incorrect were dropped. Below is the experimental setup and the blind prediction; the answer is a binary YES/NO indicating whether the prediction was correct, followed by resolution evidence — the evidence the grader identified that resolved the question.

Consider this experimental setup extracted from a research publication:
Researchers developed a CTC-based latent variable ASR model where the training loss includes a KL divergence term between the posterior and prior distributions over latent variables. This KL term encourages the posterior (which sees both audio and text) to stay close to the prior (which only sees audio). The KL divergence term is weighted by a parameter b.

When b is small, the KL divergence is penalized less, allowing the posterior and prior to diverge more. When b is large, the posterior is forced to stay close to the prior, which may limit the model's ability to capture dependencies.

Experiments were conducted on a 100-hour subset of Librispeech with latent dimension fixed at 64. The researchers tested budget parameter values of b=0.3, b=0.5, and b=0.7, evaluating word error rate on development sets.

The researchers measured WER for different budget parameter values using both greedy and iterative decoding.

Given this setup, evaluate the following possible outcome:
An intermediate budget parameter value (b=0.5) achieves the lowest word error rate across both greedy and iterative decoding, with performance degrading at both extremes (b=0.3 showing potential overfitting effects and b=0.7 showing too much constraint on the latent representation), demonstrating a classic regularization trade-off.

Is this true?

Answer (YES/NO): YES